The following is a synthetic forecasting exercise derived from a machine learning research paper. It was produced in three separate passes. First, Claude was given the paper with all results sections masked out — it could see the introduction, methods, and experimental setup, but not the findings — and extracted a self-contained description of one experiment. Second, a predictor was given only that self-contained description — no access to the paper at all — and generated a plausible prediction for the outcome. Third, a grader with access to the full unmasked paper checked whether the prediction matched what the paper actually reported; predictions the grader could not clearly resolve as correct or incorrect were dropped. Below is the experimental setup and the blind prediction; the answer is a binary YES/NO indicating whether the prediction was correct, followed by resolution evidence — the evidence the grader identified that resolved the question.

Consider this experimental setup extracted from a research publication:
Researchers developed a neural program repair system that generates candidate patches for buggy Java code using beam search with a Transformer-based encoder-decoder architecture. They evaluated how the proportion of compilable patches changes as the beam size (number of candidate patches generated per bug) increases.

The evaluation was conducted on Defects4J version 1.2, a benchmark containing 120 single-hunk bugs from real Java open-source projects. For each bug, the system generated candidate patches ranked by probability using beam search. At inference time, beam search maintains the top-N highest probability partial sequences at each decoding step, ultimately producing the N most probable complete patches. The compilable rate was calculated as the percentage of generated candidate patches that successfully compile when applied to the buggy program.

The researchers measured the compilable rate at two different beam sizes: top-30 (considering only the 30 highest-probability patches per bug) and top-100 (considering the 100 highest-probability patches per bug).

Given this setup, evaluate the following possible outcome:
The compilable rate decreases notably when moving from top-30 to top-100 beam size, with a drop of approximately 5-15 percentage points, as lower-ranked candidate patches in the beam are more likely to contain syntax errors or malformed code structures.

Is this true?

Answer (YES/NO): YES